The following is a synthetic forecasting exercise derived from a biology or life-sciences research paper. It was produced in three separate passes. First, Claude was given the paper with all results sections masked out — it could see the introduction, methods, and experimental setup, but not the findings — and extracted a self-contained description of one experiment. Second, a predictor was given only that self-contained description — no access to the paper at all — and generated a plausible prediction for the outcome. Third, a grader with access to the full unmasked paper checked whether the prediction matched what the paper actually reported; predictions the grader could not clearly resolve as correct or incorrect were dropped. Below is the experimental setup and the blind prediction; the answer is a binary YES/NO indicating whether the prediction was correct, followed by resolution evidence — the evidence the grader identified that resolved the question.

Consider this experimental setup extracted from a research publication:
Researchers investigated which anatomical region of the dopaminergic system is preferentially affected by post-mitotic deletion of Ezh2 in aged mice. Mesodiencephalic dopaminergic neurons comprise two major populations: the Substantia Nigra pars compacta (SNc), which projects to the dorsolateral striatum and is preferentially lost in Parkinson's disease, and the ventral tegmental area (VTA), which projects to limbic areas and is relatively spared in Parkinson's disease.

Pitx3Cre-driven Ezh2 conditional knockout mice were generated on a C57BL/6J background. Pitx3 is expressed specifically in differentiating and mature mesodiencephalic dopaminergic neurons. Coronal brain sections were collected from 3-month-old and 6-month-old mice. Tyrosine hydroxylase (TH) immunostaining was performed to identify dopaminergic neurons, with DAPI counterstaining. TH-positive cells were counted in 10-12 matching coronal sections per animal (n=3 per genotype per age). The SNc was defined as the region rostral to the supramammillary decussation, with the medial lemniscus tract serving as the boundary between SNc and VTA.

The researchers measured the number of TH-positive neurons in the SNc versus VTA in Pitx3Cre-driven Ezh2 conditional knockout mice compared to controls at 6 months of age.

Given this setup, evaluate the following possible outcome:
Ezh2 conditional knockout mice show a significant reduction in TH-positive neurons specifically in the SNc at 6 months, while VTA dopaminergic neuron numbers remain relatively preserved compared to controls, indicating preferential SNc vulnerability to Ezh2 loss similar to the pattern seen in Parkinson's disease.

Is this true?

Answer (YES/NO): NO